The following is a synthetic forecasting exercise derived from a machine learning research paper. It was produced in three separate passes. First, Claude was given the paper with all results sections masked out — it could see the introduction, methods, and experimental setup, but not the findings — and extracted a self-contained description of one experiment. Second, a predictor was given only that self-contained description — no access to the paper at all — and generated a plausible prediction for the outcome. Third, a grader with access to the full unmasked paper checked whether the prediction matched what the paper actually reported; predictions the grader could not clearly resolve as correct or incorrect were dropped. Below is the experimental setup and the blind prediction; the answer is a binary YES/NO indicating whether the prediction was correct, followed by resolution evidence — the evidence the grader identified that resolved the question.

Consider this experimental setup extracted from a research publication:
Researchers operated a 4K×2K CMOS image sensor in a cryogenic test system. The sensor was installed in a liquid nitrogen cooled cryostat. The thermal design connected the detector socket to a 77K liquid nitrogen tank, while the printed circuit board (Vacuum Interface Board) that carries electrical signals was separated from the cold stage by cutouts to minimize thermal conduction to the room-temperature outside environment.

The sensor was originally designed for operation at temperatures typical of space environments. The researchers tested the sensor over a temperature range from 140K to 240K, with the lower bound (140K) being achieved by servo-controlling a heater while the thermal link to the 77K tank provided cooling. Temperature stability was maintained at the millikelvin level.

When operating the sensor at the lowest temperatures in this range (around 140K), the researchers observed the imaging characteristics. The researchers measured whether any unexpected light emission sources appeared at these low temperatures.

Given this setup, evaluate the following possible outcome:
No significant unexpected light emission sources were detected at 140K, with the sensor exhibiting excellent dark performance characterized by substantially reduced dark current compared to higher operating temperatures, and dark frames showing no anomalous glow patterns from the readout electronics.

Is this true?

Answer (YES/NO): NO